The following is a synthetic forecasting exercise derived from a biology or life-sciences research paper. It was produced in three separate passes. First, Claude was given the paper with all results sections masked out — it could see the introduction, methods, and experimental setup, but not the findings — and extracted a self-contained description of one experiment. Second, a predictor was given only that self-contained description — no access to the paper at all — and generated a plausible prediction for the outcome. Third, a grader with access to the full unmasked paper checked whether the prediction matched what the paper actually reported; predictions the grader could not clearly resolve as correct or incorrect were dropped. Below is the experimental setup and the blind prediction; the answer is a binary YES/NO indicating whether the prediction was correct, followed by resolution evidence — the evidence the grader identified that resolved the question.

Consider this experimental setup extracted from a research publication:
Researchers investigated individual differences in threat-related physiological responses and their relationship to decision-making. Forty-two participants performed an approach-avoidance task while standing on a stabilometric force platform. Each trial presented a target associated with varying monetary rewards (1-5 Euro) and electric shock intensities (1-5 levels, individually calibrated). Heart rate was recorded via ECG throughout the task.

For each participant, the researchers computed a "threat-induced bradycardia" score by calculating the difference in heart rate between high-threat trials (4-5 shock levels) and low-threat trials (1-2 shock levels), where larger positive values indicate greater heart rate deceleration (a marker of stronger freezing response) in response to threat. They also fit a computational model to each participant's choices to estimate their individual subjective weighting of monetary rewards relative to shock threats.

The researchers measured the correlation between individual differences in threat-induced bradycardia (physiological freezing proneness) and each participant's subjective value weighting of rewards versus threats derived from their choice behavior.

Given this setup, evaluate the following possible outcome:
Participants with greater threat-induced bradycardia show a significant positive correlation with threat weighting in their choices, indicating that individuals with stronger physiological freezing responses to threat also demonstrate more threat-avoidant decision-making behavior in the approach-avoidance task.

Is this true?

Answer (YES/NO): NO